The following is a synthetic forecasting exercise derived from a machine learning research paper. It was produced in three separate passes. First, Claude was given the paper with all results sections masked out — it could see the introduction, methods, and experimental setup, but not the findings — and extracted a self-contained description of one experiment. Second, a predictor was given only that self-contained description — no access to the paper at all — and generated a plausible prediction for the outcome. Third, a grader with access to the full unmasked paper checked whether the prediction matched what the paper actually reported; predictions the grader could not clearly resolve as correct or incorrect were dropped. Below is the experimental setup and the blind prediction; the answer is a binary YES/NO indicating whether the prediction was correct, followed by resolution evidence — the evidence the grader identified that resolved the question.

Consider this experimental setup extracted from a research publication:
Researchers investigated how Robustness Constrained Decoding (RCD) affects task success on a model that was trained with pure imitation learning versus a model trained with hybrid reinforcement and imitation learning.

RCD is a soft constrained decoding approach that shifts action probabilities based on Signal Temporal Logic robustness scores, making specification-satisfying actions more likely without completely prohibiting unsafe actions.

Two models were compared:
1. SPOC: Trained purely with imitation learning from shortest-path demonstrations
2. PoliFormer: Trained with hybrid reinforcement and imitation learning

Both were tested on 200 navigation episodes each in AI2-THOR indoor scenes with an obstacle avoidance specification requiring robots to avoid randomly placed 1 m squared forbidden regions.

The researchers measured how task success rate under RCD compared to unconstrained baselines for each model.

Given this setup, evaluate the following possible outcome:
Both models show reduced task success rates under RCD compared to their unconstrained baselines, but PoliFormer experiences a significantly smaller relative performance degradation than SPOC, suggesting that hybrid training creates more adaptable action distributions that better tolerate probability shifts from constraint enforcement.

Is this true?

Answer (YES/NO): NO